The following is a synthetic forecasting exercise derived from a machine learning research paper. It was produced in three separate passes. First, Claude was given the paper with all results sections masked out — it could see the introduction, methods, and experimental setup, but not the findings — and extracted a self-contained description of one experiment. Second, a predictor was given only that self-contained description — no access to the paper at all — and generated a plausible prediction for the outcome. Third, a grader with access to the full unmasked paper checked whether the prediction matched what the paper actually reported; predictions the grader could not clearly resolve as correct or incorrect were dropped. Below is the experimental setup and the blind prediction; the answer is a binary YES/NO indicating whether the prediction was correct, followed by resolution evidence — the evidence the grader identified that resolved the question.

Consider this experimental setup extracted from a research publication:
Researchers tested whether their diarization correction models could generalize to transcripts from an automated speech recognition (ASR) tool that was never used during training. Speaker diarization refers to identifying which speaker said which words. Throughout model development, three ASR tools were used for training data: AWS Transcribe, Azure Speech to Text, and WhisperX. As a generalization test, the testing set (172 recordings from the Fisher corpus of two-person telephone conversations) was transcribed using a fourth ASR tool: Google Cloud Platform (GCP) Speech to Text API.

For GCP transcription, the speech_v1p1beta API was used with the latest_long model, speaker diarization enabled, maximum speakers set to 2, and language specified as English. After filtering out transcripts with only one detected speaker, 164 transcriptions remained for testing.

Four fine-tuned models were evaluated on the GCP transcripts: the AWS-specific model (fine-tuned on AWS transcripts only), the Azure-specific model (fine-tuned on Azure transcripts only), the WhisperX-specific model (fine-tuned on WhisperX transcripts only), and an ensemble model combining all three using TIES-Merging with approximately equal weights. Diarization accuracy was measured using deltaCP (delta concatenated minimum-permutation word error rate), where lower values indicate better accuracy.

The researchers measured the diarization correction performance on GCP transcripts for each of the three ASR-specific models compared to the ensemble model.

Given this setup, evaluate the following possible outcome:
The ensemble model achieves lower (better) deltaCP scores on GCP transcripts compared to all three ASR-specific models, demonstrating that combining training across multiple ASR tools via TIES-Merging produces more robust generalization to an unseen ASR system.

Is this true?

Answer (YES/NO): YES